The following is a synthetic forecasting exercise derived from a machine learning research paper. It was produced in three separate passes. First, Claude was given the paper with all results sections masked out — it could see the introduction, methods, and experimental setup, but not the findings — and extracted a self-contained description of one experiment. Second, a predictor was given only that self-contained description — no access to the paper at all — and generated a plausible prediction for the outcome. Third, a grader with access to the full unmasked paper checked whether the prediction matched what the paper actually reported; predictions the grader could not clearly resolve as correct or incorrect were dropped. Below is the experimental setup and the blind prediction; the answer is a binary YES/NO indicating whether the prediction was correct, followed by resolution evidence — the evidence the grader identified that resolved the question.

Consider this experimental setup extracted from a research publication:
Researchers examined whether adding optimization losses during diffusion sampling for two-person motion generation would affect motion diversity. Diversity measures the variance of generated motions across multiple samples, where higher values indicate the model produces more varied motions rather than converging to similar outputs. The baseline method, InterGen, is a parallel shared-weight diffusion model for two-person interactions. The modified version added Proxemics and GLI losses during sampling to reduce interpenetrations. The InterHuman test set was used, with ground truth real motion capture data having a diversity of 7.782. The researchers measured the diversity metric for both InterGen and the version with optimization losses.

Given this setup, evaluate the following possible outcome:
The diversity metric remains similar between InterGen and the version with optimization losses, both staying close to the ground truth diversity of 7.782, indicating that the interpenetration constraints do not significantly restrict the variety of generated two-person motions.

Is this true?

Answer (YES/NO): YES